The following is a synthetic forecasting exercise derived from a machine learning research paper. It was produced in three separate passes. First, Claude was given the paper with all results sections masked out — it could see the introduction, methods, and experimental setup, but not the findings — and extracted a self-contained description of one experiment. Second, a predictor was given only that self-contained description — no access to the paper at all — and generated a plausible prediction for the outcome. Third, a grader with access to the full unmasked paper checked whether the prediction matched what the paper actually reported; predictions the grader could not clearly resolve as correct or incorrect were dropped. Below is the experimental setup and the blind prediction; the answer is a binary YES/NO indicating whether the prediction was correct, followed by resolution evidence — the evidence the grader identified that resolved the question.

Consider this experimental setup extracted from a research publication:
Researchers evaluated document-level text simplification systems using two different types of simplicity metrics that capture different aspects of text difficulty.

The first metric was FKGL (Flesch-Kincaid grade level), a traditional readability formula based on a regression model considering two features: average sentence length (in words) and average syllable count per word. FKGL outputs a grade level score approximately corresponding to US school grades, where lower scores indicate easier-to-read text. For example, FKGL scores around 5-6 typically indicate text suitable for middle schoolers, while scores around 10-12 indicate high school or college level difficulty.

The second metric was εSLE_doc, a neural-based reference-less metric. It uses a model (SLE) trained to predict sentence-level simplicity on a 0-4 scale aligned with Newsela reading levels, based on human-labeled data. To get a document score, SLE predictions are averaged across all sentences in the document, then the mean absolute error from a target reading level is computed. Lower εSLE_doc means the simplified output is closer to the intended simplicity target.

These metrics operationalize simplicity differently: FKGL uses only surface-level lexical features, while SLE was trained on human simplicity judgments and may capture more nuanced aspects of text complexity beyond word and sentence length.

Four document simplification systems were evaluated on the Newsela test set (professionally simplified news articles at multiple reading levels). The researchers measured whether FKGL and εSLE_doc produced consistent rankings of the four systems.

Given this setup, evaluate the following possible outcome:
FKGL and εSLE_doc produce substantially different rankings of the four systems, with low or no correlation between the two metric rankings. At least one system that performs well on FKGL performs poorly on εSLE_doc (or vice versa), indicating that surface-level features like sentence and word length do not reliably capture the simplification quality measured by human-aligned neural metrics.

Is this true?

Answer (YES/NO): NO